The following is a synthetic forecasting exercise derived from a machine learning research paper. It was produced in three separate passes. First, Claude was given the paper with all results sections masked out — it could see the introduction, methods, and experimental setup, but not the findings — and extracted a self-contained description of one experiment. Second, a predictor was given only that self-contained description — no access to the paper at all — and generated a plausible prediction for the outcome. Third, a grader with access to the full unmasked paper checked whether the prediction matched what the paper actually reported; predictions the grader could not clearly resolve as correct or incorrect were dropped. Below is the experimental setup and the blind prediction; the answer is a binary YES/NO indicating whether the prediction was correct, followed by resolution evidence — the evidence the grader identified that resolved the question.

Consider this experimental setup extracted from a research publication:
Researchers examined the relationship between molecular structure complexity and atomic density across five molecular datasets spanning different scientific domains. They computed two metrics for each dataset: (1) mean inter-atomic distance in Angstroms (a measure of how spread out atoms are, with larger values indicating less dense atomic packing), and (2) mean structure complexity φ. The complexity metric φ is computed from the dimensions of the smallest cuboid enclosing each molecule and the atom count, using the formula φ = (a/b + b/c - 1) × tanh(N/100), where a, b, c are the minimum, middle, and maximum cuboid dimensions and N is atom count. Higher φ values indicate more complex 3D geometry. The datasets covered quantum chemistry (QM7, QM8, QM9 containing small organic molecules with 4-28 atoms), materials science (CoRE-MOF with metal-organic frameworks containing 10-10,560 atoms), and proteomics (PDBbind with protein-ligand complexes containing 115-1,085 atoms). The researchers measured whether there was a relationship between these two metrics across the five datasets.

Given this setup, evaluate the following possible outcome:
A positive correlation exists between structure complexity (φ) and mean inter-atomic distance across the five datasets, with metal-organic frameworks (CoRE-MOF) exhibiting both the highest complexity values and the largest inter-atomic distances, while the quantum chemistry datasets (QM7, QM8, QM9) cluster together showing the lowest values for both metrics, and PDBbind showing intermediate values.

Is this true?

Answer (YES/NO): NO